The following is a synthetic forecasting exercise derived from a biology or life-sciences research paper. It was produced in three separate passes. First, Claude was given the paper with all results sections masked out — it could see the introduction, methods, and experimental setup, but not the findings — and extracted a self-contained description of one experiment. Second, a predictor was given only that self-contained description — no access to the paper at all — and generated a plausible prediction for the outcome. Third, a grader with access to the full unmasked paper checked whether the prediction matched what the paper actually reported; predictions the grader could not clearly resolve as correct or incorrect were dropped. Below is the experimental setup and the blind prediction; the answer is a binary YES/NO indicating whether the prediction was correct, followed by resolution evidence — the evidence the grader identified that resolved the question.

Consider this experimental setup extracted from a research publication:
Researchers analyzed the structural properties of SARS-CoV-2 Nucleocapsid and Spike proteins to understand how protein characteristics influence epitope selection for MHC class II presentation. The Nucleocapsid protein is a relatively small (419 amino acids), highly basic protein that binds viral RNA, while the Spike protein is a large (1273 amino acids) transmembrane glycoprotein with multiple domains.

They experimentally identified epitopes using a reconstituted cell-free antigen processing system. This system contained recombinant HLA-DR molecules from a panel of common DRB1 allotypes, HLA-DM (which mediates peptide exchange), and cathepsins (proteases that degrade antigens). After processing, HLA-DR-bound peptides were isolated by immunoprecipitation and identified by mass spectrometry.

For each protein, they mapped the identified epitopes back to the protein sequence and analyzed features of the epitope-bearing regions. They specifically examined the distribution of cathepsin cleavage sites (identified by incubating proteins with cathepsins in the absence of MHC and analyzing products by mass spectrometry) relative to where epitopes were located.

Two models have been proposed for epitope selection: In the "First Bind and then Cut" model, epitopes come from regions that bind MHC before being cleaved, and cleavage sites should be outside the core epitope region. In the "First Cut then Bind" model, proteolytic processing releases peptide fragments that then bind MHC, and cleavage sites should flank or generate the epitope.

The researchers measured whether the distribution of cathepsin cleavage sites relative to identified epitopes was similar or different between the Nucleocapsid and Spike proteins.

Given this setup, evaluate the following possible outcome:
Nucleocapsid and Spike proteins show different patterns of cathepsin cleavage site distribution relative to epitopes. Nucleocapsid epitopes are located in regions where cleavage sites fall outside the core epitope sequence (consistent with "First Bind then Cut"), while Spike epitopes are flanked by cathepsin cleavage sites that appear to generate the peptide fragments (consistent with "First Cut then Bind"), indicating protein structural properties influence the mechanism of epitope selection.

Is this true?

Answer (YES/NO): YES